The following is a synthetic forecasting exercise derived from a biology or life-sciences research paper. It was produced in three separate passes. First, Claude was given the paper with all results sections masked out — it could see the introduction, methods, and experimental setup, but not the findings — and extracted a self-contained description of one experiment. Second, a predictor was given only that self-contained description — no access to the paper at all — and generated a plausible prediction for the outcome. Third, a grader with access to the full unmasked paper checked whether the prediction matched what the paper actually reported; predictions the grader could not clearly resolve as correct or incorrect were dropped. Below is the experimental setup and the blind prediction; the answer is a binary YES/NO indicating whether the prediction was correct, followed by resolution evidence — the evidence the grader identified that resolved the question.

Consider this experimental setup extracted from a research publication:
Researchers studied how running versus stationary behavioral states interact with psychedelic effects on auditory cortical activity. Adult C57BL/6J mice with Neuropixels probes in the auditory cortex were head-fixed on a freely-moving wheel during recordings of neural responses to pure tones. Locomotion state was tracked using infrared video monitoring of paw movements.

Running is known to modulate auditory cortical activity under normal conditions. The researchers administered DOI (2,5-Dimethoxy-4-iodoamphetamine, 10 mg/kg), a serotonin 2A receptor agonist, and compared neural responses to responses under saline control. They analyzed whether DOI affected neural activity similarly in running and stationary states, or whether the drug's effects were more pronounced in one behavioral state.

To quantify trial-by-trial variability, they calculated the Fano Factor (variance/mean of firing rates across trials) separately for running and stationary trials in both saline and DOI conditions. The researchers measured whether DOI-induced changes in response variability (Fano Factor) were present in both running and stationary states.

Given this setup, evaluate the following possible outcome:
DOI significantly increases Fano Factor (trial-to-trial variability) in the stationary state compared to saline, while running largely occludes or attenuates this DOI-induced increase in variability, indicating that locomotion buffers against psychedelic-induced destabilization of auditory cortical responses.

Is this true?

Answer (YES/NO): NO